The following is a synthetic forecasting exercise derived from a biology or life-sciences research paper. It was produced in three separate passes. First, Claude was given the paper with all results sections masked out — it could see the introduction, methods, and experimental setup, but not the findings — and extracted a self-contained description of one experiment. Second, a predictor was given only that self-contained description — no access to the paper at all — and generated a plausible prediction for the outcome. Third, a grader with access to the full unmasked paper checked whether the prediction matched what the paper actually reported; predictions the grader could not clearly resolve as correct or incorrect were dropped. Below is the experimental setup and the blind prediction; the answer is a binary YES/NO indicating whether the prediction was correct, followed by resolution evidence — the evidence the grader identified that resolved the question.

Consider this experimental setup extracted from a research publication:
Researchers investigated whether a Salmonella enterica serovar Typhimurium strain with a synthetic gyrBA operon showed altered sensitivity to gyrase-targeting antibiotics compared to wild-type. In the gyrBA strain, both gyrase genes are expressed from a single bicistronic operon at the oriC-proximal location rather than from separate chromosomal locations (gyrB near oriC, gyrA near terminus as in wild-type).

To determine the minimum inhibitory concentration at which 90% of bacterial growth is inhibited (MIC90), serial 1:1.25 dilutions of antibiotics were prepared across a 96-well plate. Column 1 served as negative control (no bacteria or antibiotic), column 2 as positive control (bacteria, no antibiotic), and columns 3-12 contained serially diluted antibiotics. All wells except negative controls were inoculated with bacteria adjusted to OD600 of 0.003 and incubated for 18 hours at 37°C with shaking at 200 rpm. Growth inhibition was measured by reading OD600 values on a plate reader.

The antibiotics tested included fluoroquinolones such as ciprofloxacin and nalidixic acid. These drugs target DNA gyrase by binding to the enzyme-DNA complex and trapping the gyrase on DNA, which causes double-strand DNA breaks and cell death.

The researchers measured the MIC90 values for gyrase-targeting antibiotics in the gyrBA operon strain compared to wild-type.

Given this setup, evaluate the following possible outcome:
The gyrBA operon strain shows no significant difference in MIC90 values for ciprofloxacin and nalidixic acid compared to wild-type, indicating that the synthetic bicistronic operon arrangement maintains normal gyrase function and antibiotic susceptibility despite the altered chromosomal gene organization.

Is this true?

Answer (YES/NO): YES